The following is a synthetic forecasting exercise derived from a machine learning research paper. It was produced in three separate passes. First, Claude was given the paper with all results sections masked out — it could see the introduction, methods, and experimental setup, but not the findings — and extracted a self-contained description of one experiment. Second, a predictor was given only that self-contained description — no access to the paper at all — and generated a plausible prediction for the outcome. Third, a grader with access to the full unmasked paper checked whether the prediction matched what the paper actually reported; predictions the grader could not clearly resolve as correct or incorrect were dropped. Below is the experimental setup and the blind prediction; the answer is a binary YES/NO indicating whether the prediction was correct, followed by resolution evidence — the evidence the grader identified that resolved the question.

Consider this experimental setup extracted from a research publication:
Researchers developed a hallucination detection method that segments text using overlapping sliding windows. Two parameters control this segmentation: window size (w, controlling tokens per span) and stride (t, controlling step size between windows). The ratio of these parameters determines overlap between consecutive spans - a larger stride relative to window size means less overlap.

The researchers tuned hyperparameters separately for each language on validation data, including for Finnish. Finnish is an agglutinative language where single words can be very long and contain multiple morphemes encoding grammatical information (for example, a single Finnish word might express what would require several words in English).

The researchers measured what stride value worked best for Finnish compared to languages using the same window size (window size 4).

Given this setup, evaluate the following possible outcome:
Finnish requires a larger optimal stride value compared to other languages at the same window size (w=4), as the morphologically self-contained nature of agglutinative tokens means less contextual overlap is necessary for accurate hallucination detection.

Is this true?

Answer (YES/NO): YES